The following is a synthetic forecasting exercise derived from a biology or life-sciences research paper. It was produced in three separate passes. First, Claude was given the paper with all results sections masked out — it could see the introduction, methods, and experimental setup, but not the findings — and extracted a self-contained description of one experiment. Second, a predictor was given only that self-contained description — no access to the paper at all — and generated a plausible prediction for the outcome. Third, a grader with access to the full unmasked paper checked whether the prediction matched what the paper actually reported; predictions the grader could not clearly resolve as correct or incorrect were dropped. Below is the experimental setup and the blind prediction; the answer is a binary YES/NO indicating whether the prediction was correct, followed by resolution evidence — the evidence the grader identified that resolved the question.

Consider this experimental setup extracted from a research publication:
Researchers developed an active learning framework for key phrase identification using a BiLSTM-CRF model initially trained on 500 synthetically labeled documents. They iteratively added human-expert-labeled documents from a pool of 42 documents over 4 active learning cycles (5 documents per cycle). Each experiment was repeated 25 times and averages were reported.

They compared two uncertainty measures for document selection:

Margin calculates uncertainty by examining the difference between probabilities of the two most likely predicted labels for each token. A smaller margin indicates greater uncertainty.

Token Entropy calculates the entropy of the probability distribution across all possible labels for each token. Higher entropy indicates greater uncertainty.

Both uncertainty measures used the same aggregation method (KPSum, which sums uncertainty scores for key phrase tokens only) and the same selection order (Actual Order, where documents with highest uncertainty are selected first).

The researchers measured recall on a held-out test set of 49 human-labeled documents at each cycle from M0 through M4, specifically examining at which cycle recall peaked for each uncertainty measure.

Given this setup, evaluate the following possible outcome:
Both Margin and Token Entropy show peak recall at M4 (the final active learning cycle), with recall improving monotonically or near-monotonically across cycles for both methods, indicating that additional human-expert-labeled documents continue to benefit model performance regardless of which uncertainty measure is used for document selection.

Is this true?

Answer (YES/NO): NO